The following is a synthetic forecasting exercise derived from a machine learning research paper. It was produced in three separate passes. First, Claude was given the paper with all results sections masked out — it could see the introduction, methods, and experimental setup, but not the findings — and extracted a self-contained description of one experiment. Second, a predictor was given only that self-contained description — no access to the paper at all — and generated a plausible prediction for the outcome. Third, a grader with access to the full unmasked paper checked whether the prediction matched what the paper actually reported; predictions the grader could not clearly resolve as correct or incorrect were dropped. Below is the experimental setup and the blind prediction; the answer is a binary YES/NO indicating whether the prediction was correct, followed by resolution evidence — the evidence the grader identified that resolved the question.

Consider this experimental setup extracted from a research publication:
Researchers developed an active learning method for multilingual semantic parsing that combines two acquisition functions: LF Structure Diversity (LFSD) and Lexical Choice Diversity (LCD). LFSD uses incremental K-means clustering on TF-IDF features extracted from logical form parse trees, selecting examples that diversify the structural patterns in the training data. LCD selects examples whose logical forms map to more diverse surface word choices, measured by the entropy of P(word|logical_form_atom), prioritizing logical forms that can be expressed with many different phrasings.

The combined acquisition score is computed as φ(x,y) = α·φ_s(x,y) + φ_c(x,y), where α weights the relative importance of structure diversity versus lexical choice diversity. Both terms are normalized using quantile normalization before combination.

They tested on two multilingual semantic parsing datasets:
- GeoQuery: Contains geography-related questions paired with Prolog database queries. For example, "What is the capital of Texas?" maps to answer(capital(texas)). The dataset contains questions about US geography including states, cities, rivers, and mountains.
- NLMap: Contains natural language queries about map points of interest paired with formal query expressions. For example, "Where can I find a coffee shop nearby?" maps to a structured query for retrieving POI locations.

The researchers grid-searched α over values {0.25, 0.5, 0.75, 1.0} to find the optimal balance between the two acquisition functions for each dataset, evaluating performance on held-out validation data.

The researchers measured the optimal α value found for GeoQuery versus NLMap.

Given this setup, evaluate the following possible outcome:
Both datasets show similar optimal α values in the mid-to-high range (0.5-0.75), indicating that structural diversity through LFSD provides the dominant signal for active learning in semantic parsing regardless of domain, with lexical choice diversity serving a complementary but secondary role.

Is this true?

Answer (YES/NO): NO